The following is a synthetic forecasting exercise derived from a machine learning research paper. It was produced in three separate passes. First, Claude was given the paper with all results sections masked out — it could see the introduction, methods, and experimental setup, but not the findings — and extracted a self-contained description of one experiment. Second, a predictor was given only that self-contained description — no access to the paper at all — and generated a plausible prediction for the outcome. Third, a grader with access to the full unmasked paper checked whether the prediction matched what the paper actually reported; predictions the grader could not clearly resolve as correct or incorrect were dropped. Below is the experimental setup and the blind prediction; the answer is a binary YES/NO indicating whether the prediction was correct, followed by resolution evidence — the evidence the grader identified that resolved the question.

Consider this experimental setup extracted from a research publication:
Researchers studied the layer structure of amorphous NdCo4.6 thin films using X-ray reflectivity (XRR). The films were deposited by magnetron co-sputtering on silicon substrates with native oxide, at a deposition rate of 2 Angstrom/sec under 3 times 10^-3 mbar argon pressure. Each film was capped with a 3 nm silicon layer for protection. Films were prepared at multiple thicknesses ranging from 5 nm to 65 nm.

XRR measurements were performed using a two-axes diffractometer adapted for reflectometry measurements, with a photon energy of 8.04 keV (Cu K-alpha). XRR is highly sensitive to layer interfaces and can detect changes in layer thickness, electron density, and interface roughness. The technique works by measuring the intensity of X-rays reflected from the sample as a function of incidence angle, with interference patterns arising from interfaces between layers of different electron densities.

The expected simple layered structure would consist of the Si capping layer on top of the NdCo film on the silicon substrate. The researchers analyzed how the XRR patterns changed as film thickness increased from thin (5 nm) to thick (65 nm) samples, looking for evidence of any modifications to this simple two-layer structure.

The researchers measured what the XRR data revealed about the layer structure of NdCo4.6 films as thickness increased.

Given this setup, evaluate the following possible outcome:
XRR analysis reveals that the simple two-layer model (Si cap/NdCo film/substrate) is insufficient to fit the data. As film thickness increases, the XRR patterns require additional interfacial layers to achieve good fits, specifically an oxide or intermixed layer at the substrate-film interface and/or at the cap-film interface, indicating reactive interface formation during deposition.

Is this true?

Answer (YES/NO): NO